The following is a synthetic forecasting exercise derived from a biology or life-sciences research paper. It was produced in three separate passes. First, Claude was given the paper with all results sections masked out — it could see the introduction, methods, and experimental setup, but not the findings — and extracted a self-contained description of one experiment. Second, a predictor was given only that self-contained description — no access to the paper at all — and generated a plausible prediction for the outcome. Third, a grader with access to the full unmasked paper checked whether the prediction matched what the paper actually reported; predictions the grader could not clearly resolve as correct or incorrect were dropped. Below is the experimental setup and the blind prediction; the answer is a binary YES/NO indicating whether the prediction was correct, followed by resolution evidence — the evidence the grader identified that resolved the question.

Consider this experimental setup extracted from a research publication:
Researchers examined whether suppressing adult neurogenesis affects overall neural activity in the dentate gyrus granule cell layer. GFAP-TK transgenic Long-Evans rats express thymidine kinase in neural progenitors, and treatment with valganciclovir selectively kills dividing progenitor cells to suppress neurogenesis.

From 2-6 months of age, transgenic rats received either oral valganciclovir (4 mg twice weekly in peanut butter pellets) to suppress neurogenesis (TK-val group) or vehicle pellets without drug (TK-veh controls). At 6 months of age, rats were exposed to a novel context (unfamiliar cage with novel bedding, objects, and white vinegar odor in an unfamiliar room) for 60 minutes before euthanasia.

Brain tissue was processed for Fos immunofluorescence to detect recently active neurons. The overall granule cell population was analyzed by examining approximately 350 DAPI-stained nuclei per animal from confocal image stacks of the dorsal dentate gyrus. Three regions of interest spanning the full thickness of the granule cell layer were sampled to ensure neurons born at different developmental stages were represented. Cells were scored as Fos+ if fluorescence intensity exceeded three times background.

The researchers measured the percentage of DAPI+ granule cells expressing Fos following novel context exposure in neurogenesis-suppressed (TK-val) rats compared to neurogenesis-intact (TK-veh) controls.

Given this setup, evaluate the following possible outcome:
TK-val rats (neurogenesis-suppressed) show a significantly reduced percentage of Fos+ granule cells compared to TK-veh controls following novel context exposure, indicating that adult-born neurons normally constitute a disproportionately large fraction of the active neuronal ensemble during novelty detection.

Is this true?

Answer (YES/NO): NO